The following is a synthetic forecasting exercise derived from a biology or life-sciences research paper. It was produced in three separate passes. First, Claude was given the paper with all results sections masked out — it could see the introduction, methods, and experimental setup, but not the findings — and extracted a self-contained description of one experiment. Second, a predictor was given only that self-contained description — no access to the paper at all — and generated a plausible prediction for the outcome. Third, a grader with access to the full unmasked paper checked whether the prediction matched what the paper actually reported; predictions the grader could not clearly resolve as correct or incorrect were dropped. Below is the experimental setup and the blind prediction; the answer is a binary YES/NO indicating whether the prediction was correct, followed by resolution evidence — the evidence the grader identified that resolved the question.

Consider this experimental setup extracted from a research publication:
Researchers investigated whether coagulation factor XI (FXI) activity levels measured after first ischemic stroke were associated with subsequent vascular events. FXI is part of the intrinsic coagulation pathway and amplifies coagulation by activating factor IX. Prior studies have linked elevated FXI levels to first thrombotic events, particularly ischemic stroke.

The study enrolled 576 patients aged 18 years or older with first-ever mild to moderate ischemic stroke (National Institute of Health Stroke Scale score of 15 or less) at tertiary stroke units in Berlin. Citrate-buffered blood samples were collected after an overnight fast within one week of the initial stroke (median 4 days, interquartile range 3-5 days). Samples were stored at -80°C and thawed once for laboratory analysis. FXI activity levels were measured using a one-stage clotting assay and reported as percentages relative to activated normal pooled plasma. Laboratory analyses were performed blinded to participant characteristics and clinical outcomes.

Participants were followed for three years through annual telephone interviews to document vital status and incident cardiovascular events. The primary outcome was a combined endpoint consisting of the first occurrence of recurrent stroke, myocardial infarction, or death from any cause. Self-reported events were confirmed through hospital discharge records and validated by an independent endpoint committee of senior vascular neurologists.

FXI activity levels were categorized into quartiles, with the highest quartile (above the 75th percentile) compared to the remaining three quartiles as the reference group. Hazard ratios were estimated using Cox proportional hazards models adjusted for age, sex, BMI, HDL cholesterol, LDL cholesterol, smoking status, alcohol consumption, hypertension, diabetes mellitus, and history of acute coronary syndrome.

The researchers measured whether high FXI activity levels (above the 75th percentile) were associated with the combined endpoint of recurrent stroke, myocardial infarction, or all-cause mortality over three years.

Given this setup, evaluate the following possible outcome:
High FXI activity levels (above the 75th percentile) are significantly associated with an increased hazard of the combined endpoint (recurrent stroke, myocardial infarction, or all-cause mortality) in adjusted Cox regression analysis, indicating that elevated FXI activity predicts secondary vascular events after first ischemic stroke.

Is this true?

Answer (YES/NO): YES